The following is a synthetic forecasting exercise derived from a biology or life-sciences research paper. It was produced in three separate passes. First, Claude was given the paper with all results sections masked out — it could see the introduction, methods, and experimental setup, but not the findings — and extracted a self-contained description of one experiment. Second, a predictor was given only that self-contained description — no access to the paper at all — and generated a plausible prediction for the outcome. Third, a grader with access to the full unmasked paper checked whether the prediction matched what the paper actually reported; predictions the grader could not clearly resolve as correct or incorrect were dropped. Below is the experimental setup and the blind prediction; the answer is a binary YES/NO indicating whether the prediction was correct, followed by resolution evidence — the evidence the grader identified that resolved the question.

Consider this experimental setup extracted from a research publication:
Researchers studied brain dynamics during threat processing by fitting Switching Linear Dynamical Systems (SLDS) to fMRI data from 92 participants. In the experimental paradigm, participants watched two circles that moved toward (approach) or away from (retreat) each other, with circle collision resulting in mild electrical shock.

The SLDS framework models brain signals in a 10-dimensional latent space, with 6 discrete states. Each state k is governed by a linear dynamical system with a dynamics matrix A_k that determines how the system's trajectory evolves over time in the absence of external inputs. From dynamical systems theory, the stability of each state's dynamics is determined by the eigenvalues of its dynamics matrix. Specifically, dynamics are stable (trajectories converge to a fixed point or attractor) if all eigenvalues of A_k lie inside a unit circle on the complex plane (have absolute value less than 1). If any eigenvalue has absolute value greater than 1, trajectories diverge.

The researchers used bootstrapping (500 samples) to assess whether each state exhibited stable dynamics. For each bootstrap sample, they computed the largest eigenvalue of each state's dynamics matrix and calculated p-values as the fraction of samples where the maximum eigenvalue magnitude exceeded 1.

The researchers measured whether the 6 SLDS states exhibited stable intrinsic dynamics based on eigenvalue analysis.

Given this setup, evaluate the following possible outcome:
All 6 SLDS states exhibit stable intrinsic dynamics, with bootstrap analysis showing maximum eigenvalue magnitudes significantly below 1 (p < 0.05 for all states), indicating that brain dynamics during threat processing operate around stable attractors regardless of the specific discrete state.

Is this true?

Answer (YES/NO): YES